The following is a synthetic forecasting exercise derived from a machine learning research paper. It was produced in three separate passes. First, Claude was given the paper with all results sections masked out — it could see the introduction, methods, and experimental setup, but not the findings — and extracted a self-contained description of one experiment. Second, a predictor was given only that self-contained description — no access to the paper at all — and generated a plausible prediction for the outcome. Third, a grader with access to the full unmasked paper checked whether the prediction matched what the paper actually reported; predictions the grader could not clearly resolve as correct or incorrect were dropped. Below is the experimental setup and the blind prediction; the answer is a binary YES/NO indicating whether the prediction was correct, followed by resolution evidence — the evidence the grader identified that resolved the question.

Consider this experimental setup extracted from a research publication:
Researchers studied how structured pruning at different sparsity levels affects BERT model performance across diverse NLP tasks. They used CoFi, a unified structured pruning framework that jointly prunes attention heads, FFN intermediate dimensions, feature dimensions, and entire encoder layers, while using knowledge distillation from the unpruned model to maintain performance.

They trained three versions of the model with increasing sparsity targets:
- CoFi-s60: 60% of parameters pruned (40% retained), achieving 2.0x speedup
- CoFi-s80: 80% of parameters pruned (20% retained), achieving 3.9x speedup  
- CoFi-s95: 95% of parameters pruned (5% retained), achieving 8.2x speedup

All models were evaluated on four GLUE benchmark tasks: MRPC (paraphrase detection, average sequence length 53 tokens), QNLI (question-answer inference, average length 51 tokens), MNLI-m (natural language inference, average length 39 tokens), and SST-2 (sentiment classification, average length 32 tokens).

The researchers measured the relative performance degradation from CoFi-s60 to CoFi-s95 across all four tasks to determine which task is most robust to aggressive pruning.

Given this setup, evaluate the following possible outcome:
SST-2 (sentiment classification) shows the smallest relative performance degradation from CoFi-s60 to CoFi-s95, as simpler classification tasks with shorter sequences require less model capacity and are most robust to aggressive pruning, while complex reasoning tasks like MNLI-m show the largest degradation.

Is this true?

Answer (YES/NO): YES